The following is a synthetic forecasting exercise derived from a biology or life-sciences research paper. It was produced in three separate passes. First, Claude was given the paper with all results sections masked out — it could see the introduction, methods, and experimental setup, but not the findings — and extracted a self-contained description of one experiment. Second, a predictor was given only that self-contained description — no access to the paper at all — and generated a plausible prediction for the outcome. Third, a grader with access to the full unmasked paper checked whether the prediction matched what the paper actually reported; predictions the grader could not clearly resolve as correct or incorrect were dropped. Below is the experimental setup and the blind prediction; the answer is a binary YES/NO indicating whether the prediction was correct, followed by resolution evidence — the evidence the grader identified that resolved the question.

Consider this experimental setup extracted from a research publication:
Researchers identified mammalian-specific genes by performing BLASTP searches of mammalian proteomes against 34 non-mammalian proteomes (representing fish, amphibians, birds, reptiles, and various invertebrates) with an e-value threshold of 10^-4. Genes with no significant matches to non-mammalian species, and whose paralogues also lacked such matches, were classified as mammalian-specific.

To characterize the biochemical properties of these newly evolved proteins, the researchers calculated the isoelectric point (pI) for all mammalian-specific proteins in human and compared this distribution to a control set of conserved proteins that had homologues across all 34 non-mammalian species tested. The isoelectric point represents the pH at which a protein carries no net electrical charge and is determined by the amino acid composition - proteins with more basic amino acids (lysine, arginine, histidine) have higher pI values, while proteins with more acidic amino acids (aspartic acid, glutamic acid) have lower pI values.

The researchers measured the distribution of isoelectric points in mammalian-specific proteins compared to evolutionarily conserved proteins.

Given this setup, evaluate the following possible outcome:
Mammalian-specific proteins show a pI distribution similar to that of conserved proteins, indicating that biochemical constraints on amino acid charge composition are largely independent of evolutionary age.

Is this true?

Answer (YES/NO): NO